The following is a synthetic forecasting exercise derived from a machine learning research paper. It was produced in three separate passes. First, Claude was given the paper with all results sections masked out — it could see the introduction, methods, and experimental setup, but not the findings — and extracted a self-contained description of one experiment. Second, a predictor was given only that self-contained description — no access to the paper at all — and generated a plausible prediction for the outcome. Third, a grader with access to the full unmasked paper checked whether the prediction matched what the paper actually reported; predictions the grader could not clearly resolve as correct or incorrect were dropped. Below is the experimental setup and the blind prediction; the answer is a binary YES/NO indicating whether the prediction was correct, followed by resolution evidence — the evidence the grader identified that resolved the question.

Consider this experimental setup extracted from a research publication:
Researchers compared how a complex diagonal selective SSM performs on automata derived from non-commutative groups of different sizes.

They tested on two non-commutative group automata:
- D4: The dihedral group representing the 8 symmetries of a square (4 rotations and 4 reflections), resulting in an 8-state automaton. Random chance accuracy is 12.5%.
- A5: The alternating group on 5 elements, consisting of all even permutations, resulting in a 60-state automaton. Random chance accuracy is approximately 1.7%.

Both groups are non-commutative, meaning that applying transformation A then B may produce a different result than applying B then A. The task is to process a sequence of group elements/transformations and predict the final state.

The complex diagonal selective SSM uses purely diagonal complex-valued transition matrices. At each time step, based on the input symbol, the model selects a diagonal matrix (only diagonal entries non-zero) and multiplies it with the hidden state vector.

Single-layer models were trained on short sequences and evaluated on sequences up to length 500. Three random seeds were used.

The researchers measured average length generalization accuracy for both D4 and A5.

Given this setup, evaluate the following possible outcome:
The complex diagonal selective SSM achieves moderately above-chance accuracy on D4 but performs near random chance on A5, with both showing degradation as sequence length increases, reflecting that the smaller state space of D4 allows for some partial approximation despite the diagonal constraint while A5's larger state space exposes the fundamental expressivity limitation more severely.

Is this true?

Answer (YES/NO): NO